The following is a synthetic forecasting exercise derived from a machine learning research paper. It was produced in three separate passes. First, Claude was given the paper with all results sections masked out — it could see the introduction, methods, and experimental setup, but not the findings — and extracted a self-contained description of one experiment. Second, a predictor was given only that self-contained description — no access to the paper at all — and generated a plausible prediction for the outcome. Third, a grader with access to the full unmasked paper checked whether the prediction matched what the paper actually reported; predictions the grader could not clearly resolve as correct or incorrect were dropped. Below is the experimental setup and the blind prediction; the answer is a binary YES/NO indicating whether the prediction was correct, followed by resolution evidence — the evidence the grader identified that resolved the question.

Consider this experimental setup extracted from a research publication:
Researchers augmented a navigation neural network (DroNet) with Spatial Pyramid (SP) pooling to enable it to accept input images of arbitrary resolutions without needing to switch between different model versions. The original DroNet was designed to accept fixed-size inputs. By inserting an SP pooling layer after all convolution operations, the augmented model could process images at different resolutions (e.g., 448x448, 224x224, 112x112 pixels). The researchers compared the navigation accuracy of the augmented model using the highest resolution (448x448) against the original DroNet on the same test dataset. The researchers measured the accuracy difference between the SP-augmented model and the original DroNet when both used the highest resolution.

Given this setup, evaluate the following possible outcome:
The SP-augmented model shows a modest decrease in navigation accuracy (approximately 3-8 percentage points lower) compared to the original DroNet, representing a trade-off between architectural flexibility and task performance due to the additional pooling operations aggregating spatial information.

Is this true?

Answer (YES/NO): NO